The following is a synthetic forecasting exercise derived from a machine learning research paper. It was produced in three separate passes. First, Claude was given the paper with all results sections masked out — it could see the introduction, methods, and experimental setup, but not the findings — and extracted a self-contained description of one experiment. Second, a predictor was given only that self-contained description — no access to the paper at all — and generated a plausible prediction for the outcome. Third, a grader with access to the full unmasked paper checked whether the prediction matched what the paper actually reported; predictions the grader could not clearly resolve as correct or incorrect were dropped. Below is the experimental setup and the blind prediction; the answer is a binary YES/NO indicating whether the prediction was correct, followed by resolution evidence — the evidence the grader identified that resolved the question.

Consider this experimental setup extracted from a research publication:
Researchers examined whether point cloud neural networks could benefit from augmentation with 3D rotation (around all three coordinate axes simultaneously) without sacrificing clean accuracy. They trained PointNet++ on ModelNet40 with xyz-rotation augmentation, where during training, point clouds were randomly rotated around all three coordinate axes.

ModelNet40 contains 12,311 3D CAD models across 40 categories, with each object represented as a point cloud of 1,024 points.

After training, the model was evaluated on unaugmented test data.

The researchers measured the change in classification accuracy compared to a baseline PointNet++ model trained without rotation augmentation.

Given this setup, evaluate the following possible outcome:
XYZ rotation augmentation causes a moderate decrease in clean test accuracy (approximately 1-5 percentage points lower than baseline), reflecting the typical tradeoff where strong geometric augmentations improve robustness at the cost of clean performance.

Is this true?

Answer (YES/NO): NO